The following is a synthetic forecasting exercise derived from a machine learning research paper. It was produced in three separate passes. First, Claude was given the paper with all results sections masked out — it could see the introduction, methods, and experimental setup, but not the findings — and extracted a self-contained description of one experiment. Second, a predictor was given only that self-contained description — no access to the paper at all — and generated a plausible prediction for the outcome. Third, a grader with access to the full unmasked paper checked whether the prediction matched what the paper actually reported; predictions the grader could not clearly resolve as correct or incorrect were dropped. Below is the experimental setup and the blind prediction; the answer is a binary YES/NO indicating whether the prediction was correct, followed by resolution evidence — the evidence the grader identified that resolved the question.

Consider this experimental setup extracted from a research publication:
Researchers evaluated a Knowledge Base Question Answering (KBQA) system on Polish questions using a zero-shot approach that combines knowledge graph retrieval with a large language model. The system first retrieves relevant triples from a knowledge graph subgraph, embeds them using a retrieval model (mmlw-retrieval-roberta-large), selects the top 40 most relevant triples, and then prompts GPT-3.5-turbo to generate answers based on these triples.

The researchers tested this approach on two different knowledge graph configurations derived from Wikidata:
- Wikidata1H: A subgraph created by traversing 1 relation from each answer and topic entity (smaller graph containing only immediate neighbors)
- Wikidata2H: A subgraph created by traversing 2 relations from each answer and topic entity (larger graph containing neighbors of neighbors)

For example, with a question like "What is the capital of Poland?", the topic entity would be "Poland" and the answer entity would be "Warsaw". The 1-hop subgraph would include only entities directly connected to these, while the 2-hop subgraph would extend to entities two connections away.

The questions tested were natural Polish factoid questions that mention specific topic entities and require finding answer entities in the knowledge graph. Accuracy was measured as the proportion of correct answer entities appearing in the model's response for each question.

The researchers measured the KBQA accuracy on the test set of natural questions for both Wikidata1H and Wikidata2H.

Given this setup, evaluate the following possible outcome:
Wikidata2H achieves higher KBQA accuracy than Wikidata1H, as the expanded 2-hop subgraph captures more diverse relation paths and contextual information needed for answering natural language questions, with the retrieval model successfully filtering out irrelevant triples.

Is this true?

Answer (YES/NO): NO